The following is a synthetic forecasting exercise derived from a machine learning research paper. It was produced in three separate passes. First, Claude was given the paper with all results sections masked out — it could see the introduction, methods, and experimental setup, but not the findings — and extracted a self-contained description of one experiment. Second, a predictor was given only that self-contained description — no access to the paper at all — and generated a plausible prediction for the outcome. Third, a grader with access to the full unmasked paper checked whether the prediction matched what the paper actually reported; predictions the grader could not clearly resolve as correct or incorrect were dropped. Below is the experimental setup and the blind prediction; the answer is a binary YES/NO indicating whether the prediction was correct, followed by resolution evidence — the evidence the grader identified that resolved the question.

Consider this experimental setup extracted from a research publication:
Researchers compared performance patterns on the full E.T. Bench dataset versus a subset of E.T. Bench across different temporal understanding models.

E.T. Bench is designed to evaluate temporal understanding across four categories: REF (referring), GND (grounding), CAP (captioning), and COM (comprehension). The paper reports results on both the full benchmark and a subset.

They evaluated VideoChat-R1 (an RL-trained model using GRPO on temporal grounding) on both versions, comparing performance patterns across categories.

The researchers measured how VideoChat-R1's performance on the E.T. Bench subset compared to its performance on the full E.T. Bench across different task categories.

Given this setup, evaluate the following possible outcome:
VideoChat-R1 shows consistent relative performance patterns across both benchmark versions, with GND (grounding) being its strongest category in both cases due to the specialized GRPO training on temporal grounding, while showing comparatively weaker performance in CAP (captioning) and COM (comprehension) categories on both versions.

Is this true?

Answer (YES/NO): NO